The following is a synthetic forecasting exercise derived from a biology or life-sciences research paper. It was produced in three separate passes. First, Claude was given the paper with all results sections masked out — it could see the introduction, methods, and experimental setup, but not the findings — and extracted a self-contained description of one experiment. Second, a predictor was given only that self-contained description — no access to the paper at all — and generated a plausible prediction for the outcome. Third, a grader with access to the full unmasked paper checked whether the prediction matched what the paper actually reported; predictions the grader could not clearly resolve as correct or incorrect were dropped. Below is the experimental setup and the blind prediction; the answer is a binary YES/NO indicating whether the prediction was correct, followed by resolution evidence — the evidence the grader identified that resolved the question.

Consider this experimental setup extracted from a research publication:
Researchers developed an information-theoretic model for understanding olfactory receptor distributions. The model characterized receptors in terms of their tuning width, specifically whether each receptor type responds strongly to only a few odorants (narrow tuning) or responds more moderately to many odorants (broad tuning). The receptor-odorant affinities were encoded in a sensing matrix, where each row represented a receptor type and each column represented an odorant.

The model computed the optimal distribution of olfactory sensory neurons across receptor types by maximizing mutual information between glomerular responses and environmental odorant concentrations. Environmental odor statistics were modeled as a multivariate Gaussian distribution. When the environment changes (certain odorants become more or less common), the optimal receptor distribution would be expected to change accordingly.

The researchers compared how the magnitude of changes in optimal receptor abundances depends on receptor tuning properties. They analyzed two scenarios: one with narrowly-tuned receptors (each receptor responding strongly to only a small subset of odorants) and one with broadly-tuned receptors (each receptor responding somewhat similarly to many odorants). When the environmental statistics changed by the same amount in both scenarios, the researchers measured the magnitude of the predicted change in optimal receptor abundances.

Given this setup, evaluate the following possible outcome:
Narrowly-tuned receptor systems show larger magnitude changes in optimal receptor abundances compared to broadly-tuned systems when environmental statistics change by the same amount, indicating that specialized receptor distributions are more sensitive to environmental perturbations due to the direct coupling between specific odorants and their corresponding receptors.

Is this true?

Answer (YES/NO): YES